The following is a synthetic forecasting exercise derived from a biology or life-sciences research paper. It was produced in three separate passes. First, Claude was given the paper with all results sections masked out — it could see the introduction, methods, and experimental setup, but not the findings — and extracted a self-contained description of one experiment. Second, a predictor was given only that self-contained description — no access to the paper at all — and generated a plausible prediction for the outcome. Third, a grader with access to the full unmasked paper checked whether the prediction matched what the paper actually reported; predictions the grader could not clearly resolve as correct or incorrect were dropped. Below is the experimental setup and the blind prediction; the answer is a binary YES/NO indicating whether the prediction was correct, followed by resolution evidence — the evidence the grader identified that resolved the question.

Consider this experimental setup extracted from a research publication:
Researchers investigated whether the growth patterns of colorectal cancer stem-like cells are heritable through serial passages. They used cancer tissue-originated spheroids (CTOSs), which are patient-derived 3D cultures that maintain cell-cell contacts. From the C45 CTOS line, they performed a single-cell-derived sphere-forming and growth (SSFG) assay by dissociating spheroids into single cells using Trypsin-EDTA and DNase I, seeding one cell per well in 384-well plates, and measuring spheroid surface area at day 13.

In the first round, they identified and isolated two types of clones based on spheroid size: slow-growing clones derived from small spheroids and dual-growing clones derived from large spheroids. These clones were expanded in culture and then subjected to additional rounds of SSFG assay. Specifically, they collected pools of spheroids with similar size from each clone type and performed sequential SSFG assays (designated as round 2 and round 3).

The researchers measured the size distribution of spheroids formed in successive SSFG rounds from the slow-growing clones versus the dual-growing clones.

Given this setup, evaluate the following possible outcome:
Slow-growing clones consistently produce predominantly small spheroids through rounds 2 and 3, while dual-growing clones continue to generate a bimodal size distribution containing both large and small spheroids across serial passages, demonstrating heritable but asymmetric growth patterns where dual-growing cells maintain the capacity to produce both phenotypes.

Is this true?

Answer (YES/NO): YES